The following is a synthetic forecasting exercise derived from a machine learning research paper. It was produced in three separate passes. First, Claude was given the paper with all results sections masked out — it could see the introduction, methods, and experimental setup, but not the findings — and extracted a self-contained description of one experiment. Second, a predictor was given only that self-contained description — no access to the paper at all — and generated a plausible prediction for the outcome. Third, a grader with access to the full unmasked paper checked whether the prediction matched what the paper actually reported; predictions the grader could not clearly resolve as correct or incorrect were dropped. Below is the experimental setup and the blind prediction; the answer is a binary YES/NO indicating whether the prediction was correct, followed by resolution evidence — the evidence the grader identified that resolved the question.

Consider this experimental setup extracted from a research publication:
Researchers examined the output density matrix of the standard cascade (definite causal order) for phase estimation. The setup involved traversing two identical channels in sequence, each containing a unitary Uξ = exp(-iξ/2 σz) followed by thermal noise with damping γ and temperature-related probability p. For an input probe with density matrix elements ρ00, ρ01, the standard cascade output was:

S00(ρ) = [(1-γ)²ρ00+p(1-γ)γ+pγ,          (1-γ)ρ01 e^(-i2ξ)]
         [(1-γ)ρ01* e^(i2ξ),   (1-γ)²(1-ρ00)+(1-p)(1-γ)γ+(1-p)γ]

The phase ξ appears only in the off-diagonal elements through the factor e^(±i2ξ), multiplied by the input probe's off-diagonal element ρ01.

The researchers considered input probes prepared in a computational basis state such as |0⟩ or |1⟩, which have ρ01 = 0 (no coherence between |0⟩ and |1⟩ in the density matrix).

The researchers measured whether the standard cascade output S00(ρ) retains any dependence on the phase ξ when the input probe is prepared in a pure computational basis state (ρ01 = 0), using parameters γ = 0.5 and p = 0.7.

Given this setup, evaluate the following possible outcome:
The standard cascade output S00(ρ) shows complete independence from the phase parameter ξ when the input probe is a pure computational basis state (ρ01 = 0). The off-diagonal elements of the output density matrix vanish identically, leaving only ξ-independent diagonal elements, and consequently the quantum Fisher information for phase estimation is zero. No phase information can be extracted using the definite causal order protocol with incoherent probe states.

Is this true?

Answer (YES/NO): YES